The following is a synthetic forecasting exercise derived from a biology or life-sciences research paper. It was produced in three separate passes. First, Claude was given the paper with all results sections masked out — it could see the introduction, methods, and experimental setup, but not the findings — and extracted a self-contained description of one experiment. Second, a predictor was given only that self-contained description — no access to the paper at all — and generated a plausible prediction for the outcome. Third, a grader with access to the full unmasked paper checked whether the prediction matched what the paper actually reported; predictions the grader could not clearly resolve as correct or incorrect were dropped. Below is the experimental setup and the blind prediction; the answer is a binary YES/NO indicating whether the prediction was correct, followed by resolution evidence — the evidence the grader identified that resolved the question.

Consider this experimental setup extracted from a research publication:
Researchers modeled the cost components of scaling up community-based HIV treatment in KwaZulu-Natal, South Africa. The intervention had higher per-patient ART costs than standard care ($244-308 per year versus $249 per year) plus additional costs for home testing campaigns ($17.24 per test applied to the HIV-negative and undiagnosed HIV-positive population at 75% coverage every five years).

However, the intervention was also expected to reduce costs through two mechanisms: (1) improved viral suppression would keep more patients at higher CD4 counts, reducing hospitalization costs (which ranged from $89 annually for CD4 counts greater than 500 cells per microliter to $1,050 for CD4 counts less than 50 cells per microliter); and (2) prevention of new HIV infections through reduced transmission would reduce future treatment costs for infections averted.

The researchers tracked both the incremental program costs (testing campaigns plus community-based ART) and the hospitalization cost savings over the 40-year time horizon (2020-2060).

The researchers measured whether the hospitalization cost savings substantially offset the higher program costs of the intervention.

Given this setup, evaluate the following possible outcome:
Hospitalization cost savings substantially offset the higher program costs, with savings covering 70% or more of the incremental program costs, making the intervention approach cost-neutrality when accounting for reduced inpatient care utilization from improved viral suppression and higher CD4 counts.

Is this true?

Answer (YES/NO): NO